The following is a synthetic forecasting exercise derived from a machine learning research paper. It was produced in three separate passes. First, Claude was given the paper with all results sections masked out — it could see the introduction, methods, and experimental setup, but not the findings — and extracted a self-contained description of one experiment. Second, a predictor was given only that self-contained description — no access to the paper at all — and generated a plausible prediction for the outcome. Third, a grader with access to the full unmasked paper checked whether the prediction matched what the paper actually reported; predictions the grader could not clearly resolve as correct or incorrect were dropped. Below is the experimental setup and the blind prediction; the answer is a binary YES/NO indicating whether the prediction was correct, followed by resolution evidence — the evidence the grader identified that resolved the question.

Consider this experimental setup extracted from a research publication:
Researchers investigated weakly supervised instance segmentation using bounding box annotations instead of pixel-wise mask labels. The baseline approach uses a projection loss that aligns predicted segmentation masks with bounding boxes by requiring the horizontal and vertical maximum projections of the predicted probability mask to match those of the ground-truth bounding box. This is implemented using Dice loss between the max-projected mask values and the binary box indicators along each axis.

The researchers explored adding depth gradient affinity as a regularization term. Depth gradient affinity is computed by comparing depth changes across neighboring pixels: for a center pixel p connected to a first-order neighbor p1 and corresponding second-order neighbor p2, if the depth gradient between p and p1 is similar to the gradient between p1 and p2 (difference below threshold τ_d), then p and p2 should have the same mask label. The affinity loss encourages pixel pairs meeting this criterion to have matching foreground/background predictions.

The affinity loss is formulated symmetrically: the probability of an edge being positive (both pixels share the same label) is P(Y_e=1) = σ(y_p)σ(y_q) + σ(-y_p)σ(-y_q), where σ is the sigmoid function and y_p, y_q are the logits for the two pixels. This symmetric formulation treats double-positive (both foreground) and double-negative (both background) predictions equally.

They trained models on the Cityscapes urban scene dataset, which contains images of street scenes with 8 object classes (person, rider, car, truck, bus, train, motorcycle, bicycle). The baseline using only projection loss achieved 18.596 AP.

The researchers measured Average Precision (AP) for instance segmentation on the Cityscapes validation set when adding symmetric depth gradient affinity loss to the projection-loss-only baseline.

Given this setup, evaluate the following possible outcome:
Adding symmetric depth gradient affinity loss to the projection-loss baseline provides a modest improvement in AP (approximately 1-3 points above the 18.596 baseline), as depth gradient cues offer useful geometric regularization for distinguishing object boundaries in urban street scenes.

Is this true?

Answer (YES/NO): NO